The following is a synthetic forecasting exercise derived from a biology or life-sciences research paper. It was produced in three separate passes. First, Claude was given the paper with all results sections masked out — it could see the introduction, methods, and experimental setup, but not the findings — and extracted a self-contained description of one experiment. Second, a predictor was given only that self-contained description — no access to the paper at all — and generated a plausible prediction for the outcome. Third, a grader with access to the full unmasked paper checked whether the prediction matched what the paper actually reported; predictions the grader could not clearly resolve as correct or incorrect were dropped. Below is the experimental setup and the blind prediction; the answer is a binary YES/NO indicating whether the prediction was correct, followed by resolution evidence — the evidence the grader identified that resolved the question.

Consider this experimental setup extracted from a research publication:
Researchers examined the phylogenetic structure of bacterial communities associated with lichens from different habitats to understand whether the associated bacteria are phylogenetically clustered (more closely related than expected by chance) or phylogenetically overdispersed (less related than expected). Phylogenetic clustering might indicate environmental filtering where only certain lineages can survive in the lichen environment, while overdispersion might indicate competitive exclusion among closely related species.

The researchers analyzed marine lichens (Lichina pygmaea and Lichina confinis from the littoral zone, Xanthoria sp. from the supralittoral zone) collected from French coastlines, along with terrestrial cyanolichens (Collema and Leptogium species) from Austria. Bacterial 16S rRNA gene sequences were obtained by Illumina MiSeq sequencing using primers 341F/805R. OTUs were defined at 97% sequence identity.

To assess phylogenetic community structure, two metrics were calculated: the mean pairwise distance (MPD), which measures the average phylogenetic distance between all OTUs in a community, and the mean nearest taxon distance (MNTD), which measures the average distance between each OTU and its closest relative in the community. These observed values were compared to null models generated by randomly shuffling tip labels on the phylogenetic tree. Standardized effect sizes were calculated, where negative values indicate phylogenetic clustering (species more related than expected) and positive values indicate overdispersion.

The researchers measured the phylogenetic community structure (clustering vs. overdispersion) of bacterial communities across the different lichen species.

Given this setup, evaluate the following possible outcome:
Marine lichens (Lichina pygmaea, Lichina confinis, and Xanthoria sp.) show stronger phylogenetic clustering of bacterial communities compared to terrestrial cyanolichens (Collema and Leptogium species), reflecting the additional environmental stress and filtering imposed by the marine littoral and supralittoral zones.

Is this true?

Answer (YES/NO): YES